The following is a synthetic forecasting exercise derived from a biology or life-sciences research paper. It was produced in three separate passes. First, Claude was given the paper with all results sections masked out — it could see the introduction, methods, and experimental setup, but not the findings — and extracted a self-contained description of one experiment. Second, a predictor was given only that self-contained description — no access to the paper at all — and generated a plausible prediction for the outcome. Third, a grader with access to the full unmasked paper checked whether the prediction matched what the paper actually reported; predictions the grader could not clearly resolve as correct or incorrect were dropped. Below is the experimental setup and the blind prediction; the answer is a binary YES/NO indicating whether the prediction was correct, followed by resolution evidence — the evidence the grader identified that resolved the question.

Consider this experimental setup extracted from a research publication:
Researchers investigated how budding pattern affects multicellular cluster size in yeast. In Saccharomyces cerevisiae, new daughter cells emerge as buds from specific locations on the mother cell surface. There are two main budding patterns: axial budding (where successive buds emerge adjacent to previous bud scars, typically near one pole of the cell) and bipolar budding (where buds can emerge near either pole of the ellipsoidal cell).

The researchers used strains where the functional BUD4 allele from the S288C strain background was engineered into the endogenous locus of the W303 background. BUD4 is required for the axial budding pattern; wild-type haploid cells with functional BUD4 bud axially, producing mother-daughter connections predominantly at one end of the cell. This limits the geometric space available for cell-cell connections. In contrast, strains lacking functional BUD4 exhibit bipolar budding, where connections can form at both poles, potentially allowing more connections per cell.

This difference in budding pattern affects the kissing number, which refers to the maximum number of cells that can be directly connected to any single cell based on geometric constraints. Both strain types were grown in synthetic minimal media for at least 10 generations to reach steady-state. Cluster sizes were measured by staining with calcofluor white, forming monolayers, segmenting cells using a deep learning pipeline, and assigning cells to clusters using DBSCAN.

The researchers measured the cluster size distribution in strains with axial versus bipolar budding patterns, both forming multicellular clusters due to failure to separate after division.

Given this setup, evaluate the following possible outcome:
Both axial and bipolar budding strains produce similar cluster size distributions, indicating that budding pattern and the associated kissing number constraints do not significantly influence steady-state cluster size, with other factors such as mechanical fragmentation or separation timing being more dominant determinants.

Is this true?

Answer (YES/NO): NO